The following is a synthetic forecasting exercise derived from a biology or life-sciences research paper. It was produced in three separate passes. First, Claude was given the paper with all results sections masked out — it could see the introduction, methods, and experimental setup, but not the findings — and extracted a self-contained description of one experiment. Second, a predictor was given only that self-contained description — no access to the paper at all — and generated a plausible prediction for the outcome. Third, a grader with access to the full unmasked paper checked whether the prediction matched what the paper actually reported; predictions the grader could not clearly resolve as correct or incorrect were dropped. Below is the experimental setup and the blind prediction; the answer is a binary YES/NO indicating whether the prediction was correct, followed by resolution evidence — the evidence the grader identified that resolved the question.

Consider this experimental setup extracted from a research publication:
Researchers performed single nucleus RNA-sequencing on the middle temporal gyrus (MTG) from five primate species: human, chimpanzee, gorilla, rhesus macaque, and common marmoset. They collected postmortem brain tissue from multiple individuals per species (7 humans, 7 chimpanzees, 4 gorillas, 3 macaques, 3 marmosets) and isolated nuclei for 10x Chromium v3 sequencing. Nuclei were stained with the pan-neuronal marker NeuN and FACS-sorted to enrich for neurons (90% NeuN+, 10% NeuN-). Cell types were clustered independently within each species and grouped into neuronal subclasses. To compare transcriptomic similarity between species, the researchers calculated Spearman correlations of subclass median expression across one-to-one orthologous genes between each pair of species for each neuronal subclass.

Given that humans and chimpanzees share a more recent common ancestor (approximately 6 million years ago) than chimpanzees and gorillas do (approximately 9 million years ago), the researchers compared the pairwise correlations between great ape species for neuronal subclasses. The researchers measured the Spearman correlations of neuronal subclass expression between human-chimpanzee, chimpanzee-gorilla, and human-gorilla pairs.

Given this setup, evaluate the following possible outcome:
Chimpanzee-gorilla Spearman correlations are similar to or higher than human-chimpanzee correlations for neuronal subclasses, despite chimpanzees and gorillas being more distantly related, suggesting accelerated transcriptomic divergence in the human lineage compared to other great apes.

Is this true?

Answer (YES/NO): YES